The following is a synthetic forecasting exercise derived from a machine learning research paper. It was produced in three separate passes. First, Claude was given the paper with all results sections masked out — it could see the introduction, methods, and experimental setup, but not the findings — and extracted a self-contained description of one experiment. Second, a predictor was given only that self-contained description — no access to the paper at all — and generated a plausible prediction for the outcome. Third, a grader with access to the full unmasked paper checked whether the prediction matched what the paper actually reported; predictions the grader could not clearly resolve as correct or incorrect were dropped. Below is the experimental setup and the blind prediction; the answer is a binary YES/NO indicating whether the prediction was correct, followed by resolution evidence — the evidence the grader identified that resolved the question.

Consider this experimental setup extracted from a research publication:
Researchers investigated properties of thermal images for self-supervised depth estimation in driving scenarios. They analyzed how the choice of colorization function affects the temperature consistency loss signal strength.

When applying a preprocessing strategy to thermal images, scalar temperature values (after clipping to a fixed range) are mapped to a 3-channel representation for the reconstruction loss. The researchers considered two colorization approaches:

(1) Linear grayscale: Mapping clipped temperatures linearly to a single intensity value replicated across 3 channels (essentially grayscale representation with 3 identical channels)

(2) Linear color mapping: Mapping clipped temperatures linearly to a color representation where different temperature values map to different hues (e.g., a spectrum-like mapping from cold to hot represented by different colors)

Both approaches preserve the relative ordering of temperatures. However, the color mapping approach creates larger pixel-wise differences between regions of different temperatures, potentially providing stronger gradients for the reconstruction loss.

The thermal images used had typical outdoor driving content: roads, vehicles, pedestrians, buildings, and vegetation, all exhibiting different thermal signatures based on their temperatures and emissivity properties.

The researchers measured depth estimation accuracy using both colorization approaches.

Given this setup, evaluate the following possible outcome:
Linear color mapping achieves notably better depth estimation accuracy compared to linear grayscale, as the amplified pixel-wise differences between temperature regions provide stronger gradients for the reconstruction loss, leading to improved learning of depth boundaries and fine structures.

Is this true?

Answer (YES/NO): NO